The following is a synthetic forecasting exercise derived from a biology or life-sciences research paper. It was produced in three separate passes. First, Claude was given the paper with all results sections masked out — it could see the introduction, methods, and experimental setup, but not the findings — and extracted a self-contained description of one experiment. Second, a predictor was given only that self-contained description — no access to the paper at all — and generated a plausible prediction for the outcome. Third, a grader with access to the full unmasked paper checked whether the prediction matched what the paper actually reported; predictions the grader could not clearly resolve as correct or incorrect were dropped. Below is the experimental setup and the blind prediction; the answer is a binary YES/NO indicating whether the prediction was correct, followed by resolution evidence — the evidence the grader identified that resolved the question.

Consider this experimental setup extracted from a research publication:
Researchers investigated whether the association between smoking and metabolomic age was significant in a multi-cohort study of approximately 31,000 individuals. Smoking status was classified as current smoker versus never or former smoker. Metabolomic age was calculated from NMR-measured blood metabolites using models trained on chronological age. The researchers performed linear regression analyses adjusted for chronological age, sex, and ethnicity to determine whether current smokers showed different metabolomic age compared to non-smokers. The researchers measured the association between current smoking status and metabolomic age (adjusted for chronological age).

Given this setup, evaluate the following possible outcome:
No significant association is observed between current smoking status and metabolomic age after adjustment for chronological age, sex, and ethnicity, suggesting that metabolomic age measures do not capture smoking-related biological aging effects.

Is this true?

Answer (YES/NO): NO